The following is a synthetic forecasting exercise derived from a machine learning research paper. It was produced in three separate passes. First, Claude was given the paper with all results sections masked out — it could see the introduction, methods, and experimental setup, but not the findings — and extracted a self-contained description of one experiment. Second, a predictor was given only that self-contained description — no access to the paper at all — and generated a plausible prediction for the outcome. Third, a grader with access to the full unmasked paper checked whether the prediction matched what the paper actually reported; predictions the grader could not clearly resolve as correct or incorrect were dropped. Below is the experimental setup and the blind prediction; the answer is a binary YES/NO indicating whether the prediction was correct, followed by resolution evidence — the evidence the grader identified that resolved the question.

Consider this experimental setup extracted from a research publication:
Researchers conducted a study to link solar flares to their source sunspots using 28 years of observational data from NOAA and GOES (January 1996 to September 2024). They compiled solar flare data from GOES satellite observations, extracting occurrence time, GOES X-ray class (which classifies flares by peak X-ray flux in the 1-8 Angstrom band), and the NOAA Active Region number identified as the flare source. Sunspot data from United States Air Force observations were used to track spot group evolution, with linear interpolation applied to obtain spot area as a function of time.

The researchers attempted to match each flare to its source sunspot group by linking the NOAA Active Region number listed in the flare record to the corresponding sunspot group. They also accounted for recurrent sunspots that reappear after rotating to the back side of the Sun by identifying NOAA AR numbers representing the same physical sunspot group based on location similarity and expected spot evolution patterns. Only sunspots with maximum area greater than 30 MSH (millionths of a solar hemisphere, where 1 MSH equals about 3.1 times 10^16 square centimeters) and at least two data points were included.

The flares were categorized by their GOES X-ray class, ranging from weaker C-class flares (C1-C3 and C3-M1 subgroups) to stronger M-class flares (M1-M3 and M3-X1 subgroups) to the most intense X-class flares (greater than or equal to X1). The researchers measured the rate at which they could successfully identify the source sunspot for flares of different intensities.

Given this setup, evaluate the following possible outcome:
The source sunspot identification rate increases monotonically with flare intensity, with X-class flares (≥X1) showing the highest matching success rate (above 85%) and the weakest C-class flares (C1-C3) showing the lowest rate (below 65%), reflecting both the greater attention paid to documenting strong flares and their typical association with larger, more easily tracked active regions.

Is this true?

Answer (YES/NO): NO